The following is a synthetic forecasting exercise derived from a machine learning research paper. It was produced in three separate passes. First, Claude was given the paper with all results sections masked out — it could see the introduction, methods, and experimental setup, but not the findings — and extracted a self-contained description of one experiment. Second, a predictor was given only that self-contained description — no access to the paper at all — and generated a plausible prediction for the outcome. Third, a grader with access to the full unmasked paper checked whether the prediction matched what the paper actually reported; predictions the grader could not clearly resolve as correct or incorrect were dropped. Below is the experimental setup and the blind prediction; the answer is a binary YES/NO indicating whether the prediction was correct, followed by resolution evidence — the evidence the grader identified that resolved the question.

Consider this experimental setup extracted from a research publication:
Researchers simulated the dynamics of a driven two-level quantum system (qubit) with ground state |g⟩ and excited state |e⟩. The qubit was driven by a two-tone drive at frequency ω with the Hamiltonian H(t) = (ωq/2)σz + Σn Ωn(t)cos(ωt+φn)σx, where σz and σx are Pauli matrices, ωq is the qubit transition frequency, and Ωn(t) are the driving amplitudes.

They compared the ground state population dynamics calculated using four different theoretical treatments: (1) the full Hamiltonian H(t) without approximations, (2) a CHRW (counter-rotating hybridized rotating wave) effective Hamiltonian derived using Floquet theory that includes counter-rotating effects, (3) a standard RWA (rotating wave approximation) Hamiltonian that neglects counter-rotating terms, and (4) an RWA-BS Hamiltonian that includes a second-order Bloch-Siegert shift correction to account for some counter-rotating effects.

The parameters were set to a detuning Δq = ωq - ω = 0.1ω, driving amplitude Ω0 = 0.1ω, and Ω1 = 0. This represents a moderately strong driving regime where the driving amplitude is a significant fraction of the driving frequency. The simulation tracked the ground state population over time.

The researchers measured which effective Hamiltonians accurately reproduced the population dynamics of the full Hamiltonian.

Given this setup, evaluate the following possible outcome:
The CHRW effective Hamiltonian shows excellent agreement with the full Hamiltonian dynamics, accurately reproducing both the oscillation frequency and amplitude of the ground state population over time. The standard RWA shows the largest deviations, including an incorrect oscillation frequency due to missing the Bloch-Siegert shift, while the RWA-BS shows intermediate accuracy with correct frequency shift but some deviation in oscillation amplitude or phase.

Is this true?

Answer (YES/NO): YES